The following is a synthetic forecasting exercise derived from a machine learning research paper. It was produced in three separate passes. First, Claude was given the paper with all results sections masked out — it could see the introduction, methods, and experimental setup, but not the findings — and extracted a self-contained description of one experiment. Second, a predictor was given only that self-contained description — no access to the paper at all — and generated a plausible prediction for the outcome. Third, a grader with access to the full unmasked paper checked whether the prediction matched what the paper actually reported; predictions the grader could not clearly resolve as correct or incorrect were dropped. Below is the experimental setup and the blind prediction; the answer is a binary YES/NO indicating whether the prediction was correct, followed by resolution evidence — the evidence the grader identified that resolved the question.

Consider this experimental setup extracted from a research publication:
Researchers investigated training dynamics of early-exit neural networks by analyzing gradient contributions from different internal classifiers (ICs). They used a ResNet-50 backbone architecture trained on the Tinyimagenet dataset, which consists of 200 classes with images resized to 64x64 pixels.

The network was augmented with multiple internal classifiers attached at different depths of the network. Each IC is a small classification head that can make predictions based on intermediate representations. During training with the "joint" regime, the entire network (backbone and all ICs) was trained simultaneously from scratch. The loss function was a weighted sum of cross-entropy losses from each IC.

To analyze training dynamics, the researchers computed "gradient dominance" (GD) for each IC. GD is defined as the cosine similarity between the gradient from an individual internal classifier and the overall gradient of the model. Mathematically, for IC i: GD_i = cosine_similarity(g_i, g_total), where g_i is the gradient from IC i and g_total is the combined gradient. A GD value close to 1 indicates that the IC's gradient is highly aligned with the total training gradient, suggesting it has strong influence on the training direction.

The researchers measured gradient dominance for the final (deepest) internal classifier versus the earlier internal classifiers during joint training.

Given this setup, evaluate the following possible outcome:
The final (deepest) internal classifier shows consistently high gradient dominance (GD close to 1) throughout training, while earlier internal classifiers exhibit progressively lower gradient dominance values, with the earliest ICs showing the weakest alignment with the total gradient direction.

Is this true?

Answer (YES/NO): NO